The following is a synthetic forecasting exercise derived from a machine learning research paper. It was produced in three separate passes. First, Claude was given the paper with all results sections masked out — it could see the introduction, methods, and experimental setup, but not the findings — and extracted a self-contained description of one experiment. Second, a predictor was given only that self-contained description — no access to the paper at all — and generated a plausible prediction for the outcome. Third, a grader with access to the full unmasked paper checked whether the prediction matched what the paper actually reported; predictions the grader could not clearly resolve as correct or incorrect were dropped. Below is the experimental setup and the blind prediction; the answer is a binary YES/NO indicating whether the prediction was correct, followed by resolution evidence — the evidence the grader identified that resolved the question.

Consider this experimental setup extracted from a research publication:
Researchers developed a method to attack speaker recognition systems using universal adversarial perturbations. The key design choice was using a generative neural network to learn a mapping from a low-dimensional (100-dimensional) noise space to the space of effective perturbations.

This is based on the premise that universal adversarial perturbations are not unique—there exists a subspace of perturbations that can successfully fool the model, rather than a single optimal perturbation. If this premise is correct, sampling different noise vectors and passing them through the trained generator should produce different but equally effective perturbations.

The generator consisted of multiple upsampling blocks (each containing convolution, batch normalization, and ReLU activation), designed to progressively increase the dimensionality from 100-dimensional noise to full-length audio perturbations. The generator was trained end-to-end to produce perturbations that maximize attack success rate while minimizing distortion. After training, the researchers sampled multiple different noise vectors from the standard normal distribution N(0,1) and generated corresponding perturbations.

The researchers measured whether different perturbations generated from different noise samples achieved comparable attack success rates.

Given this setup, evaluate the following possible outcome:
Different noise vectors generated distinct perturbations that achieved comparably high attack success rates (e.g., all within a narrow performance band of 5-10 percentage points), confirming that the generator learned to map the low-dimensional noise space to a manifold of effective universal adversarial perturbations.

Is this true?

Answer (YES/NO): YES